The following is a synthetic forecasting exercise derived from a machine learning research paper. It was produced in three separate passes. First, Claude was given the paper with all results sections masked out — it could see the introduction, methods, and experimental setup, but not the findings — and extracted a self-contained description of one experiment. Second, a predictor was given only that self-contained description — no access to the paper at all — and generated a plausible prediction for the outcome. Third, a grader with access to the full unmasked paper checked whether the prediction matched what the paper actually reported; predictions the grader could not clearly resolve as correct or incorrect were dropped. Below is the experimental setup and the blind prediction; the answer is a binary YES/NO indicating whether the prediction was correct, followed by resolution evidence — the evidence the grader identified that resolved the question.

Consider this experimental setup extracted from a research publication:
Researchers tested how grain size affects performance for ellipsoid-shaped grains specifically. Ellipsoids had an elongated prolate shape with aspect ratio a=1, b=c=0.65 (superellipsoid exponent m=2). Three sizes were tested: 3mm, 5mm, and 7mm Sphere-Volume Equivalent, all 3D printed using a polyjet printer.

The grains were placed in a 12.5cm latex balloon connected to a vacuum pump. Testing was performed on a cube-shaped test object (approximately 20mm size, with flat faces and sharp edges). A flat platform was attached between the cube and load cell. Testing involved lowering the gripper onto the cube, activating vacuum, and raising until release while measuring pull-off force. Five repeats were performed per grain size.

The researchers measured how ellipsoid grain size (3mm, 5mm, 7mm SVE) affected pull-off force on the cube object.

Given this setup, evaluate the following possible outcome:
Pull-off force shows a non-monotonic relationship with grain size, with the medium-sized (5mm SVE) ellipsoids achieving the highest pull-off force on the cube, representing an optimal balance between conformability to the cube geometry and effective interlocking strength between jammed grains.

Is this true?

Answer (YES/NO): NO